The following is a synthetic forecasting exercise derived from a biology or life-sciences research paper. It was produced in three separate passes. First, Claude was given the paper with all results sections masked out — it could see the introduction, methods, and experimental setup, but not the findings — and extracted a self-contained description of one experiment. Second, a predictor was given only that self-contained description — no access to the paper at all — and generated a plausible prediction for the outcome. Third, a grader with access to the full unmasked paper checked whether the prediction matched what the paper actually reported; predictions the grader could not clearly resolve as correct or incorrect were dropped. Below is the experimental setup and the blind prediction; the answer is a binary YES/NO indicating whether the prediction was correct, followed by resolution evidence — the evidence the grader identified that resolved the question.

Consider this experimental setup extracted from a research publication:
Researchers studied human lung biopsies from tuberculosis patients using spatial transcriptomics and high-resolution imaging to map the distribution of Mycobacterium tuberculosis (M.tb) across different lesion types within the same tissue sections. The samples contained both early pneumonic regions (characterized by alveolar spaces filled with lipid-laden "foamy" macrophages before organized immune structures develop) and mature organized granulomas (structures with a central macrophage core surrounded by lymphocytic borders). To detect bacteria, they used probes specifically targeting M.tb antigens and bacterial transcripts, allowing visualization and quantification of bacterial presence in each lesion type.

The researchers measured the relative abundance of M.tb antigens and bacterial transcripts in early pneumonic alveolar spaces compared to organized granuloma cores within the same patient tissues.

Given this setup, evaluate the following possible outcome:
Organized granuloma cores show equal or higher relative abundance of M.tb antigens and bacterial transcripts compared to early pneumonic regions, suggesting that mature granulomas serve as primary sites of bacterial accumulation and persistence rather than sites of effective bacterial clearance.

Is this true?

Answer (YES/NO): NO